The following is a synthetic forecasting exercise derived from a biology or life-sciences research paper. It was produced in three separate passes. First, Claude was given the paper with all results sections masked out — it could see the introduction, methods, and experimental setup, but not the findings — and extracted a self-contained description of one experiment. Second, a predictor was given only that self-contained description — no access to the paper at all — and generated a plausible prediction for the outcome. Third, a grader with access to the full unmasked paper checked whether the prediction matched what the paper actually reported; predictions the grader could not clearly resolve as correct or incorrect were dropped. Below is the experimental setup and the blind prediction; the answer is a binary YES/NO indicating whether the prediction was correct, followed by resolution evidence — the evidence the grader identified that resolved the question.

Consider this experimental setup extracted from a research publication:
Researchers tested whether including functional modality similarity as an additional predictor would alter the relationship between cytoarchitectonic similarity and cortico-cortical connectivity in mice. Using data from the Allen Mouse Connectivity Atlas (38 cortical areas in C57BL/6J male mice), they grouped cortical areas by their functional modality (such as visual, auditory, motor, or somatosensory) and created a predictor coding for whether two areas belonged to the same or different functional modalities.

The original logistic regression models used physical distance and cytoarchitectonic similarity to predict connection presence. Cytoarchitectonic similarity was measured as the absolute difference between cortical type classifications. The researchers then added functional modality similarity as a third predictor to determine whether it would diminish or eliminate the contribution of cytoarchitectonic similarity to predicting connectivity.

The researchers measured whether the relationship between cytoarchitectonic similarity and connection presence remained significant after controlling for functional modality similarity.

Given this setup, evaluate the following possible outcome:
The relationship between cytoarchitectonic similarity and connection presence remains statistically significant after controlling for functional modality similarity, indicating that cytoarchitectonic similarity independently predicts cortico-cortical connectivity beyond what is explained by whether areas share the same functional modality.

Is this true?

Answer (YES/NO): YES